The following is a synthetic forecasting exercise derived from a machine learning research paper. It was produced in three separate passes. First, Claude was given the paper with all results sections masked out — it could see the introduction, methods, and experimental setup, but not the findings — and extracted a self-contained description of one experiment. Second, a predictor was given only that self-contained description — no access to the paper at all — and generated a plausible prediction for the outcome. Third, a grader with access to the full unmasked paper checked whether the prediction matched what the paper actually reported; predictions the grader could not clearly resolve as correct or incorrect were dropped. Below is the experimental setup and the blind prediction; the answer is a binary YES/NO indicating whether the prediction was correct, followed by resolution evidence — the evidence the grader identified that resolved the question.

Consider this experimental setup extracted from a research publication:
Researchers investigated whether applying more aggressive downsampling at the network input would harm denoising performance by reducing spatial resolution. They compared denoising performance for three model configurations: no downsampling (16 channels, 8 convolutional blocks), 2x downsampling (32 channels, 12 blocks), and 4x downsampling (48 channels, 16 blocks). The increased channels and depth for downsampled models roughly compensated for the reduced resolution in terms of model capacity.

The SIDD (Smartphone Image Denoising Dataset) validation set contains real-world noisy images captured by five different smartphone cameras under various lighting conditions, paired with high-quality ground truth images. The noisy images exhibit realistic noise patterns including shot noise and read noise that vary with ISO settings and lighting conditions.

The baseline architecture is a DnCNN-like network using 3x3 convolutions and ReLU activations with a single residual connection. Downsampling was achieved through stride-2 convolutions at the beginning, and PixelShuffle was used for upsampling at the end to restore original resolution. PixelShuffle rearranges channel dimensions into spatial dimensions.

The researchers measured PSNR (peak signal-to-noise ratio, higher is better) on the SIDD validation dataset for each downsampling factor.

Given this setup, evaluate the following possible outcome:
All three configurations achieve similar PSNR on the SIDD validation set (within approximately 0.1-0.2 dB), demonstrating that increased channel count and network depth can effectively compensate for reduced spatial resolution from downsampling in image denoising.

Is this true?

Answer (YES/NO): NO